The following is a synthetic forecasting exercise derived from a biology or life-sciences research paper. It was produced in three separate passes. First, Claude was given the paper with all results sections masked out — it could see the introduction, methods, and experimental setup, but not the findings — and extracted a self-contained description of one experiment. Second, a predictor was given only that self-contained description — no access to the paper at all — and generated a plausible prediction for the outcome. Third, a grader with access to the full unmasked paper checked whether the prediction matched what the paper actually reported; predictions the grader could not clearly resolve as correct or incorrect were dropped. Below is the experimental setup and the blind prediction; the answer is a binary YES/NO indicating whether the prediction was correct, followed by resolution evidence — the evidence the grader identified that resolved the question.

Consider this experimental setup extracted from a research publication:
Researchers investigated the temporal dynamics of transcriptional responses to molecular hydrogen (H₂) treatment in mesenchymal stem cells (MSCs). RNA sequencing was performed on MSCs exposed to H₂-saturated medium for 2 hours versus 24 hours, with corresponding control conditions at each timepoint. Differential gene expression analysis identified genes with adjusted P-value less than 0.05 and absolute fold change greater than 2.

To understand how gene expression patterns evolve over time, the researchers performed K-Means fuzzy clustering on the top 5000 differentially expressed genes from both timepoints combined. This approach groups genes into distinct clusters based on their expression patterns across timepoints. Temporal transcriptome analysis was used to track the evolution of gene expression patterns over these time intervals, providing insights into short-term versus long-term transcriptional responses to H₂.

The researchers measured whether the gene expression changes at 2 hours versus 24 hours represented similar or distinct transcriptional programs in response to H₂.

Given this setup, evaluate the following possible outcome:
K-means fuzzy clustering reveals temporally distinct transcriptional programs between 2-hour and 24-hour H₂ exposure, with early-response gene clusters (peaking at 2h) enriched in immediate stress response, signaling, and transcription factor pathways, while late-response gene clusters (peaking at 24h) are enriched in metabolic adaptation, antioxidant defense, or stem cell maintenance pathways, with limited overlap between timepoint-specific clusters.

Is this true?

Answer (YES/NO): NO